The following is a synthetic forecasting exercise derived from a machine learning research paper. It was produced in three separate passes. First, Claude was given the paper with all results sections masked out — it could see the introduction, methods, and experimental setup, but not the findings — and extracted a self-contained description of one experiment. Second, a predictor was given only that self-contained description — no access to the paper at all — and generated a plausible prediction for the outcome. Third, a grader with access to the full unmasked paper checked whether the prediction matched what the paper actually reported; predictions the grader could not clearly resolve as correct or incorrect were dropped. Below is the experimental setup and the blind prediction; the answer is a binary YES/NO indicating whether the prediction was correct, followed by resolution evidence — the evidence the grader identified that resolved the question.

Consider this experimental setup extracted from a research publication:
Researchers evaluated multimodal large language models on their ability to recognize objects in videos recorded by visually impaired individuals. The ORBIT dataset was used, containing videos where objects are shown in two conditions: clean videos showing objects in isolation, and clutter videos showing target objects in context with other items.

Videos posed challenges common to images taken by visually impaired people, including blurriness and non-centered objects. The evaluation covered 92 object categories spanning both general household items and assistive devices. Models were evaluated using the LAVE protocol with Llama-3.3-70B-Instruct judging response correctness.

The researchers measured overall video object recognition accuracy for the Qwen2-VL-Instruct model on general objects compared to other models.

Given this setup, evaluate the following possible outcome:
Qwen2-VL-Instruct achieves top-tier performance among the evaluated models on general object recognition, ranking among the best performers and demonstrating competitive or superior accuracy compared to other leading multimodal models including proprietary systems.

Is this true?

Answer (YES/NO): NO